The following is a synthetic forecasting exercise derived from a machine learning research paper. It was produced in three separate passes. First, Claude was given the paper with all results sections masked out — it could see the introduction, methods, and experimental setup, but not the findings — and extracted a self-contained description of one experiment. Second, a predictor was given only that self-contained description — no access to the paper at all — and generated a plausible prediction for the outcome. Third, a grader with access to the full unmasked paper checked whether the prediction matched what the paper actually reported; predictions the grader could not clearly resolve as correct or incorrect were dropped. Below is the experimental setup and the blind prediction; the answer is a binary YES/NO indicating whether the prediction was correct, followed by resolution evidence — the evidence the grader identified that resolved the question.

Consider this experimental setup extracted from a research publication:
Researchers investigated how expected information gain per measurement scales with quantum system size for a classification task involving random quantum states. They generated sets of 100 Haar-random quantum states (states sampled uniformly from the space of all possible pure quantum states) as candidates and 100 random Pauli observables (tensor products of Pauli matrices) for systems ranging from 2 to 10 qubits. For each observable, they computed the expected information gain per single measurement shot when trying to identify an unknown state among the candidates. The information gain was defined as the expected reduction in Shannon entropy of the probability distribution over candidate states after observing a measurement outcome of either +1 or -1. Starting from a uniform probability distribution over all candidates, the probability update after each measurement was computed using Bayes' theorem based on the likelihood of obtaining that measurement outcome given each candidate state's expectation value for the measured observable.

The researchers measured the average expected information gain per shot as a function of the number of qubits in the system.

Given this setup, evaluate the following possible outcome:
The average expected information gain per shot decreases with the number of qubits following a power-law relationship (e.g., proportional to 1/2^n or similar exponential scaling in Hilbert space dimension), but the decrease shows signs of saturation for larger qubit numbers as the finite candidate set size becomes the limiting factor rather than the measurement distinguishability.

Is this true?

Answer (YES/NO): NO